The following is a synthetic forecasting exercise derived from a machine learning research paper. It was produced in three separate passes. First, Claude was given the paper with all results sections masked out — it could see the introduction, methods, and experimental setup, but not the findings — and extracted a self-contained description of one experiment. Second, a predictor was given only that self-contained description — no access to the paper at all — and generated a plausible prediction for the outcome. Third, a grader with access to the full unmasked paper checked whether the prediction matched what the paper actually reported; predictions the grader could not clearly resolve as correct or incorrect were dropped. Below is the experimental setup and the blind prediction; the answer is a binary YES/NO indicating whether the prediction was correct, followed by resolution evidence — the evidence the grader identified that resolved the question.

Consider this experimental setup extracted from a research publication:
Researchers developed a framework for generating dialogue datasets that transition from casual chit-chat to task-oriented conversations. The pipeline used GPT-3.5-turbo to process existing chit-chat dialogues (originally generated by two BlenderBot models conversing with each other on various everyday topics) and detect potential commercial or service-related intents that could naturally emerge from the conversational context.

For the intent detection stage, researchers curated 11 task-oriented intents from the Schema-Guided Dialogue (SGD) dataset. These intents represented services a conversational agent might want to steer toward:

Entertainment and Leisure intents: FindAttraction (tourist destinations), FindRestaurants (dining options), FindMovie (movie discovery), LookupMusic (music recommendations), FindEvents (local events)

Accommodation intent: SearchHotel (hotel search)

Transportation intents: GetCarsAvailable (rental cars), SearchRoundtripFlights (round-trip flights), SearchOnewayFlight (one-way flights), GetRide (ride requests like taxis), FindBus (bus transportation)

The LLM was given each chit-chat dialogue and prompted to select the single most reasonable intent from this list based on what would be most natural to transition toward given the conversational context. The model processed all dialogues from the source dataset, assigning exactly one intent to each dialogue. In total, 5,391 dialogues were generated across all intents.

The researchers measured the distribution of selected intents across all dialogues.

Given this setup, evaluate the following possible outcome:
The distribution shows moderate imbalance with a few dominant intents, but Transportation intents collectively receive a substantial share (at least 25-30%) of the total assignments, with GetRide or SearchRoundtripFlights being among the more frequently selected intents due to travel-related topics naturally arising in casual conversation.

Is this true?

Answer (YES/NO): NO